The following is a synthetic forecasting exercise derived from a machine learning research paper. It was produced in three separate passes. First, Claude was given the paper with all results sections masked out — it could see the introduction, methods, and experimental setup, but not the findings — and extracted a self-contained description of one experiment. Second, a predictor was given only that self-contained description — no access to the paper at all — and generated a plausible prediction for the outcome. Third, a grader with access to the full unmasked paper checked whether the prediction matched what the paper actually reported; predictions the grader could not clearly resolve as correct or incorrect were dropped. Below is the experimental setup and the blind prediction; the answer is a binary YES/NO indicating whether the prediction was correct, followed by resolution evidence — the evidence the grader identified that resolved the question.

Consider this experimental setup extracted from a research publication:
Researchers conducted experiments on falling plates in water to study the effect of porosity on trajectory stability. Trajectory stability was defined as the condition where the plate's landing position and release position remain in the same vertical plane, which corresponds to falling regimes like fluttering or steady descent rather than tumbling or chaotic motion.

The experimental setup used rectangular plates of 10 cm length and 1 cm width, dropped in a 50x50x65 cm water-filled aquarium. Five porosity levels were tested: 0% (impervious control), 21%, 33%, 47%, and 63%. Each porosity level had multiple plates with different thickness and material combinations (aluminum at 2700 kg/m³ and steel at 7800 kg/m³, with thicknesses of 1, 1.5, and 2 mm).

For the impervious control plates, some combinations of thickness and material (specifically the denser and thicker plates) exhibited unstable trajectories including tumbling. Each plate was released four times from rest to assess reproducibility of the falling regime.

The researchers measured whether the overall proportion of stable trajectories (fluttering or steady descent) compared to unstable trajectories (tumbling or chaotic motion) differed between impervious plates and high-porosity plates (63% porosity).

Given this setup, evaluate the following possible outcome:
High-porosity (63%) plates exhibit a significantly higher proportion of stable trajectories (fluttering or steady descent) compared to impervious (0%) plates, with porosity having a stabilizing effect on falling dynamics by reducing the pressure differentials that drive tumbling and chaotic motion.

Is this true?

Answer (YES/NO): YES